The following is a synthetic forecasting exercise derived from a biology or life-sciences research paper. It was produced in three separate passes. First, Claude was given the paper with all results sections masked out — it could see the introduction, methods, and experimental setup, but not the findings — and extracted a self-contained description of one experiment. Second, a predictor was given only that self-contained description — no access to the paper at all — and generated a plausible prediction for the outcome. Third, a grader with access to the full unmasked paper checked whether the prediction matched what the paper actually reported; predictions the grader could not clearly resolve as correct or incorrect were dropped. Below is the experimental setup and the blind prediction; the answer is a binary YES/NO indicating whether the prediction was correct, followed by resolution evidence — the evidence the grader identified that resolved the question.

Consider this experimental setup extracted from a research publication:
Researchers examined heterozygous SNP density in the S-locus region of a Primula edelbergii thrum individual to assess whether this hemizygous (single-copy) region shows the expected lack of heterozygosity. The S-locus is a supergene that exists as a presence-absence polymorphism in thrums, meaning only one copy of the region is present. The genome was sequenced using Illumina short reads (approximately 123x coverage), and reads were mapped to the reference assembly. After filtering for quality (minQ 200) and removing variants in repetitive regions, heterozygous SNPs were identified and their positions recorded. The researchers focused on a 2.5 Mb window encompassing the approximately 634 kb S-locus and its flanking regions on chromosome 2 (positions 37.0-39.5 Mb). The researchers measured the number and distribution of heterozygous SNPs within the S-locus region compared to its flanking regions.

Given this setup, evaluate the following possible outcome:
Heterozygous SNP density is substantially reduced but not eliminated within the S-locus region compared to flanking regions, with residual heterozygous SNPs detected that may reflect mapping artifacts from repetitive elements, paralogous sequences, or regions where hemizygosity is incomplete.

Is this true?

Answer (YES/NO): NO